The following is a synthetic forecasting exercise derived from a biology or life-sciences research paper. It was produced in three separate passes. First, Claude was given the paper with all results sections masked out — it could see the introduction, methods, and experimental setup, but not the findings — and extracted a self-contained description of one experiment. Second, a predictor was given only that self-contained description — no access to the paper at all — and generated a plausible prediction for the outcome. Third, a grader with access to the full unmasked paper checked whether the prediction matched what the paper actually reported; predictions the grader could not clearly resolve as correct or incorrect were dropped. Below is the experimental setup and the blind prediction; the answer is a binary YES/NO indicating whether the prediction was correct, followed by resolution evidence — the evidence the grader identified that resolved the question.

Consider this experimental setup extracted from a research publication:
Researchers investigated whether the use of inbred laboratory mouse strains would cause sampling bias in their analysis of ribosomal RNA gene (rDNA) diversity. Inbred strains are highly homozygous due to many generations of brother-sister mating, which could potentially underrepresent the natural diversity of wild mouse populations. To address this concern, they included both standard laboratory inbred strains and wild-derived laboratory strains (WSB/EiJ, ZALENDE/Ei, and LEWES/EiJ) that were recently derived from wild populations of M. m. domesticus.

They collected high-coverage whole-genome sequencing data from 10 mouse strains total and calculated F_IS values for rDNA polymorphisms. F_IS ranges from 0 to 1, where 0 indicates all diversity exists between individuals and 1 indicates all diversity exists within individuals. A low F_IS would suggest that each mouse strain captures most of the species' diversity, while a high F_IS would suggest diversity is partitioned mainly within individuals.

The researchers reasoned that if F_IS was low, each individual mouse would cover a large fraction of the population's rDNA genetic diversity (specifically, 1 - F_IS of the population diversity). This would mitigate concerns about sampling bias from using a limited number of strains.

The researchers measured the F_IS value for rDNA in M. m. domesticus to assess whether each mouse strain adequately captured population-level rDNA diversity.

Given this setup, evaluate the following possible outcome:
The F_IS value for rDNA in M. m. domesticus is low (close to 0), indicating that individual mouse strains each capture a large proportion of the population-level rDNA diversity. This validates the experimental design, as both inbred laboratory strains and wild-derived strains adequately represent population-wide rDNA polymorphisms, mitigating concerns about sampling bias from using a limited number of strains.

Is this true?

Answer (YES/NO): YES